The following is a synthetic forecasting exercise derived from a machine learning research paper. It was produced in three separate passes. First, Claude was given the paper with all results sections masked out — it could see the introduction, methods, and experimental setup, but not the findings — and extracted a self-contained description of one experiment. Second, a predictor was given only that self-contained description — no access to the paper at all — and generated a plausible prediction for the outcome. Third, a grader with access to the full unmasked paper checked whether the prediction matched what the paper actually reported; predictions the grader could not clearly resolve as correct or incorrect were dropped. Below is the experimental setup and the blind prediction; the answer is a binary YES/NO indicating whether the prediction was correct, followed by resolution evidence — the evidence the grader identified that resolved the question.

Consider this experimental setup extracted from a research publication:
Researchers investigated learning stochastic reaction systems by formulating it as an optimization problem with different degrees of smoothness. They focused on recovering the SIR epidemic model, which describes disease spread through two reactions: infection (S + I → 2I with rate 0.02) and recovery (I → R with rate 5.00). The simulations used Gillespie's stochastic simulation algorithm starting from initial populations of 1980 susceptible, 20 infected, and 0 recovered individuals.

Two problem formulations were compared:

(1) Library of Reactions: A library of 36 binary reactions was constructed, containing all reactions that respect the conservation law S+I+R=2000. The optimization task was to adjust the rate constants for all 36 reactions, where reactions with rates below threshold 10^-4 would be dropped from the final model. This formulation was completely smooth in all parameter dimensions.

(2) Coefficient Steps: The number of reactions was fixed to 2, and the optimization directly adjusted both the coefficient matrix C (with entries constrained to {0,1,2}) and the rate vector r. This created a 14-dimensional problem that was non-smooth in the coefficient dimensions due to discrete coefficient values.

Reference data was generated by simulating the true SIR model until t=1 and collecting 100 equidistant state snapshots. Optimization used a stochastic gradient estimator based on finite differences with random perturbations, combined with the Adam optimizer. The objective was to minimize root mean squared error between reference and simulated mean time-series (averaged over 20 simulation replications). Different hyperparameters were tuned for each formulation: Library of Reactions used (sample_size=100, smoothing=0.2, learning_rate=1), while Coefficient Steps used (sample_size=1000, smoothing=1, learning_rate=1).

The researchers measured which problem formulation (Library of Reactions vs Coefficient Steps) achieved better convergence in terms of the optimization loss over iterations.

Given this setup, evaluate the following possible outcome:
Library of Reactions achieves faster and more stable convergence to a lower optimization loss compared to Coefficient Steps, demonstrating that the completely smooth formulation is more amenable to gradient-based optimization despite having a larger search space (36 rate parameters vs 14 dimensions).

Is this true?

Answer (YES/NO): YES